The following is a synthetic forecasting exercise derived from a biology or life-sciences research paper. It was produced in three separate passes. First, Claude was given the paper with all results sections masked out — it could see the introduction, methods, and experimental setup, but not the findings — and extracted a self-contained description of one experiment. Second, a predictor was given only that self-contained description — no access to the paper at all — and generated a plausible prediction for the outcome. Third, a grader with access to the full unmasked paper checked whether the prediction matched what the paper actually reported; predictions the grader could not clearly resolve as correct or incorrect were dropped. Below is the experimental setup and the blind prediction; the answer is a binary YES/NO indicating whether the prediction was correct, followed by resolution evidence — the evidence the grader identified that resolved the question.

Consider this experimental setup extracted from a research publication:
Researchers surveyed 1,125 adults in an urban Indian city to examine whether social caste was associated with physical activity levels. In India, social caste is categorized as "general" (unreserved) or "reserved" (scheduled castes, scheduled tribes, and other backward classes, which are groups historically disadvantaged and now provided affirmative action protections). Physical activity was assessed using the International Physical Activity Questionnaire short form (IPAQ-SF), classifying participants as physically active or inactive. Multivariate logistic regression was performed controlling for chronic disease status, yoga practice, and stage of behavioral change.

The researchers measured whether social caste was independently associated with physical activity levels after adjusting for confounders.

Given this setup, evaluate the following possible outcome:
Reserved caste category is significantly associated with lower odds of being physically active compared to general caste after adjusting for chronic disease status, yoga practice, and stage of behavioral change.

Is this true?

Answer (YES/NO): YES